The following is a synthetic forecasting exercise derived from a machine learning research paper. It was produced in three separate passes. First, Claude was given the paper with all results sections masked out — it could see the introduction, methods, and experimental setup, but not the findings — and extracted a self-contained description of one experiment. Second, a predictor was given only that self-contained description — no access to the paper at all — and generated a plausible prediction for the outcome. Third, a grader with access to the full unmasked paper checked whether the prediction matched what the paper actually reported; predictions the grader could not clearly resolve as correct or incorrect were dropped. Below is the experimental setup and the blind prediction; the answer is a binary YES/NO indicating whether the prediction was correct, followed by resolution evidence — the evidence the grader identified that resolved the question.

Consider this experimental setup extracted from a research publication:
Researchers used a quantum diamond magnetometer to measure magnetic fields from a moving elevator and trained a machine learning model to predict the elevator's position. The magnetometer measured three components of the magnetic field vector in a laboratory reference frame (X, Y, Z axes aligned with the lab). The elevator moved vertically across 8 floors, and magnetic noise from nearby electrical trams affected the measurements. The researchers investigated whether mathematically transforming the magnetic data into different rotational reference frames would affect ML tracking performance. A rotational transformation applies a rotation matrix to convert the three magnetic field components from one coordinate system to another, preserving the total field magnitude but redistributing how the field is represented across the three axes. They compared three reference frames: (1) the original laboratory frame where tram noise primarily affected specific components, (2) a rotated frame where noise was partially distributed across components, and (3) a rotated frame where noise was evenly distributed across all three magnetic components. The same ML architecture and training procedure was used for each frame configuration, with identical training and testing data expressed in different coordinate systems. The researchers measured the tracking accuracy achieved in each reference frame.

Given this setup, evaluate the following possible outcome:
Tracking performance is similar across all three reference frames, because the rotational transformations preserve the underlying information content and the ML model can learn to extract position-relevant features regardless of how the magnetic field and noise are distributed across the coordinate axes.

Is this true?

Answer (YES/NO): YES